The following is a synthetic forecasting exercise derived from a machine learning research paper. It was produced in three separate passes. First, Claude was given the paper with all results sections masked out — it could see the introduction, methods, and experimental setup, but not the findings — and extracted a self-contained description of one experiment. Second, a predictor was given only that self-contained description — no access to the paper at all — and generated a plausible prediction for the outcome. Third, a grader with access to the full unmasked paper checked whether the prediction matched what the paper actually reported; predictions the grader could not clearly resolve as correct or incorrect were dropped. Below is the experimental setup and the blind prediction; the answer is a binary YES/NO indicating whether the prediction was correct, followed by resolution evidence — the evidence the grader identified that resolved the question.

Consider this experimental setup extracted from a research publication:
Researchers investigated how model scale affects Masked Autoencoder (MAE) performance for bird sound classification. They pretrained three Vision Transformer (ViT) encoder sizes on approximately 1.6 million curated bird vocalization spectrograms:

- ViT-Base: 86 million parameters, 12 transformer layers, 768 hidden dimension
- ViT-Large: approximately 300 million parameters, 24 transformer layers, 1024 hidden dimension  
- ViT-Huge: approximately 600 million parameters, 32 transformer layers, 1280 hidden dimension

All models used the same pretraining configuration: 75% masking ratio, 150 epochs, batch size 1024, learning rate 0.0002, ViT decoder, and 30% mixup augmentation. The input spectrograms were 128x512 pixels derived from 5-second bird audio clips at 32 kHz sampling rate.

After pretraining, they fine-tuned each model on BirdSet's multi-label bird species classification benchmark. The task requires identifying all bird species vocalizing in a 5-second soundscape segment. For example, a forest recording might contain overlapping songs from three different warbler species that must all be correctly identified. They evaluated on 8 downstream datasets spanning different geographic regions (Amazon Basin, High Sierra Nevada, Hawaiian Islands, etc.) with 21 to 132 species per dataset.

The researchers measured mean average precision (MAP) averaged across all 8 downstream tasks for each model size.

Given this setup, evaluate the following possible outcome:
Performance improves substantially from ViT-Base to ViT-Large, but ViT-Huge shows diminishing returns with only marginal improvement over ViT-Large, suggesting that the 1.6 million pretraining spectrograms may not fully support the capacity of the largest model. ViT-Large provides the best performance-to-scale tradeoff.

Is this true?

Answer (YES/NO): NO